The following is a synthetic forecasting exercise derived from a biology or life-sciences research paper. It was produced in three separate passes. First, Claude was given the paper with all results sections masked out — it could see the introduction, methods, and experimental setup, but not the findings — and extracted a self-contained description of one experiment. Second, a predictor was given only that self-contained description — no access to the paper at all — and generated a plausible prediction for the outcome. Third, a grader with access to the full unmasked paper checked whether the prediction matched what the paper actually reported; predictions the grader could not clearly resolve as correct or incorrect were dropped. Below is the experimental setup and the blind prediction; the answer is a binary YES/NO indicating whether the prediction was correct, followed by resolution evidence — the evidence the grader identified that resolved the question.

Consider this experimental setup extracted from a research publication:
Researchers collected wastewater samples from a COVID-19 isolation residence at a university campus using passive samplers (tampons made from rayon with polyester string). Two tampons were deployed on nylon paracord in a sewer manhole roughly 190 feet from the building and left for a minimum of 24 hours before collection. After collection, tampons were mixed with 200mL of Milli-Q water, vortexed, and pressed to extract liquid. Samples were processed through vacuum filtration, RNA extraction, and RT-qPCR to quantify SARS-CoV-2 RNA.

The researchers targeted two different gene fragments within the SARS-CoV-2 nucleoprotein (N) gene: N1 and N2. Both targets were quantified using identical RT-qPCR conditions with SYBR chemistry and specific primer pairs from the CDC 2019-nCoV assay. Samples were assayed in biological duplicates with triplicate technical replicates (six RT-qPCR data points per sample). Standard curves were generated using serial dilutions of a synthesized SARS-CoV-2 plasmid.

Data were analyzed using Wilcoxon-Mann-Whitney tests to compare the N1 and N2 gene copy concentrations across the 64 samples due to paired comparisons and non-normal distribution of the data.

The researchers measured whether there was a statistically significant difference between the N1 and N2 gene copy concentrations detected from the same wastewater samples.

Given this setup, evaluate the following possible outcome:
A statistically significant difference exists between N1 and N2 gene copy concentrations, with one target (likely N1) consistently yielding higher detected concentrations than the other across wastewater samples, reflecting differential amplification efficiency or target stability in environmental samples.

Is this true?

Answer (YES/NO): NO